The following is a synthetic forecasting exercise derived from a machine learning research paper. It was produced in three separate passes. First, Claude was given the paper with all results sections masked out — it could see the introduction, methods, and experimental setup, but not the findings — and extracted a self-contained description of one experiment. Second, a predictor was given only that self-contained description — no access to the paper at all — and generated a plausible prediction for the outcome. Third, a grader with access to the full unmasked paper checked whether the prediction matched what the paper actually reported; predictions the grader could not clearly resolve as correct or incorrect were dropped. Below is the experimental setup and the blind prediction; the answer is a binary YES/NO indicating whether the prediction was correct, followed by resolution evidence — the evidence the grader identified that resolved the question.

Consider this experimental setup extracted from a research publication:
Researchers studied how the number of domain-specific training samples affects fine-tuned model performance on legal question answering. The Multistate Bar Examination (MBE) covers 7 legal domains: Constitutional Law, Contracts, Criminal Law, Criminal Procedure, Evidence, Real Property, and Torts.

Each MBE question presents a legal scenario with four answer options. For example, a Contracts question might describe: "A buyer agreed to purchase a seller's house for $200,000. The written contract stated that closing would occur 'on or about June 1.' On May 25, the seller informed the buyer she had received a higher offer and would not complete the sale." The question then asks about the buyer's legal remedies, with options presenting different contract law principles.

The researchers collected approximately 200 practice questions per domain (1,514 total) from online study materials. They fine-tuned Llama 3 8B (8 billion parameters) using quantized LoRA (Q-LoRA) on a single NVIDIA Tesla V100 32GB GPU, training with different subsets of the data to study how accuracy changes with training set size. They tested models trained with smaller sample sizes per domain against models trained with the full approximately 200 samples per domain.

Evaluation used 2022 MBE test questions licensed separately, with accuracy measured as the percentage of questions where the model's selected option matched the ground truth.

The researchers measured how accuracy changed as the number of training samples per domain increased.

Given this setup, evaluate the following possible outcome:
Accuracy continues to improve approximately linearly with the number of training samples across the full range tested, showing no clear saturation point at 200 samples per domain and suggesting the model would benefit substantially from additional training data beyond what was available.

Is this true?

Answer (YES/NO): NO